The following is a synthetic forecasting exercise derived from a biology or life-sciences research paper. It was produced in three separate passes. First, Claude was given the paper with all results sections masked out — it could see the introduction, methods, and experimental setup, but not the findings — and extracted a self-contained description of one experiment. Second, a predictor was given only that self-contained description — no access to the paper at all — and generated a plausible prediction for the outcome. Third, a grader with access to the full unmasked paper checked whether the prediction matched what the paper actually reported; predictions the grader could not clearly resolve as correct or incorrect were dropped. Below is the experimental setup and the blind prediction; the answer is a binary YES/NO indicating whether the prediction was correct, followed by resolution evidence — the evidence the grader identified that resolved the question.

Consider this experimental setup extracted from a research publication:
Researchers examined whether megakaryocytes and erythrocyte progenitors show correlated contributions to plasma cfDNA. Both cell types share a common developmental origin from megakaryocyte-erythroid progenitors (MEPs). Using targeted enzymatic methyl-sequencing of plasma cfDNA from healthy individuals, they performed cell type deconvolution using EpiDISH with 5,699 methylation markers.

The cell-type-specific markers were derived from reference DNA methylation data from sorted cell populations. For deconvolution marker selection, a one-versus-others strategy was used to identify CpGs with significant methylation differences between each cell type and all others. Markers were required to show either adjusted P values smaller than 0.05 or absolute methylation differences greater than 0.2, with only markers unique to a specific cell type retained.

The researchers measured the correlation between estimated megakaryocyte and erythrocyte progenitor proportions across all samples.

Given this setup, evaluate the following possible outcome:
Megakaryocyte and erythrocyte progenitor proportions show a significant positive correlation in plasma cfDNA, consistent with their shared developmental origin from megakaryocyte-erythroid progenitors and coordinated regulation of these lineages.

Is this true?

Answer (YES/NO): YES